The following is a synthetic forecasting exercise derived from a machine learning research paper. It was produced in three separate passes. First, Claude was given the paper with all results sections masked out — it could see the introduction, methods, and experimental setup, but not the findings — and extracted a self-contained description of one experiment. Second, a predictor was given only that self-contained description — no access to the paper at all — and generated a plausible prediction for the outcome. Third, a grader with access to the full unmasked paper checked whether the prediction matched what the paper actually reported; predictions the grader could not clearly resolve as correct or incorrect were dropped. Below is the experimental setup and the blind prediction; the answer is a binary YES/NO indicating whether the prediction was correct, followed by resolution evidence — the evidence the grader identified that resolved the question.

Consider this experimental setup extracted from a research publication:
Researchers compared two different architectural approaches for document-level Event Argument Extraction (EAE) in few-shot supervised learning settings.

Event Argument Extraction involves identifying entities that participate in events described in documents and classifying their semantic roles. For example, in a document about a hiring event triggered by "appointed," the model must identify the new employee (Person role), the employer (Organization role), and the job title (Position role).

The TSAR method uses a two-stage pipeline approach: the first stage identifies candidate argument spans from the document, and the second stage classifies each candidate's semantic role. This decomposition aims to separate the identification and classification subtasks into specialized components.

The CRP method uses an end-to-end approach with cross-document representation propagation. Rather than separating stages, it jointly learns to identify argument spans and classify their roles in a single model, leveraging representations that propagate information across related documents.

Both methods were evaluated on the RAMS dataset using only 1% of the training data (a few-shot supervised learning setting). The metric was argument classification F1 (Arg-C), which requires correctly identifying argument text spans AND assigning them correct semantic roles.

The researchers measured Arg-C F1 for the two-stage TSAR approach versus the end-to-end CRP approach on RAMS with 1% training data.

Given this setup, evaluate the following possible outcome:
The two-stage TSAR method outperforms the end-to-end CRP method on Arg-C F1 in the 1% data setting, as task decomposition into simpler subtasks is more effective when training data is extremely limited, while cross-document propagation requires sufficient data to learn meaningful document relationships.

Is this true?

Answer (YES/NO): NO